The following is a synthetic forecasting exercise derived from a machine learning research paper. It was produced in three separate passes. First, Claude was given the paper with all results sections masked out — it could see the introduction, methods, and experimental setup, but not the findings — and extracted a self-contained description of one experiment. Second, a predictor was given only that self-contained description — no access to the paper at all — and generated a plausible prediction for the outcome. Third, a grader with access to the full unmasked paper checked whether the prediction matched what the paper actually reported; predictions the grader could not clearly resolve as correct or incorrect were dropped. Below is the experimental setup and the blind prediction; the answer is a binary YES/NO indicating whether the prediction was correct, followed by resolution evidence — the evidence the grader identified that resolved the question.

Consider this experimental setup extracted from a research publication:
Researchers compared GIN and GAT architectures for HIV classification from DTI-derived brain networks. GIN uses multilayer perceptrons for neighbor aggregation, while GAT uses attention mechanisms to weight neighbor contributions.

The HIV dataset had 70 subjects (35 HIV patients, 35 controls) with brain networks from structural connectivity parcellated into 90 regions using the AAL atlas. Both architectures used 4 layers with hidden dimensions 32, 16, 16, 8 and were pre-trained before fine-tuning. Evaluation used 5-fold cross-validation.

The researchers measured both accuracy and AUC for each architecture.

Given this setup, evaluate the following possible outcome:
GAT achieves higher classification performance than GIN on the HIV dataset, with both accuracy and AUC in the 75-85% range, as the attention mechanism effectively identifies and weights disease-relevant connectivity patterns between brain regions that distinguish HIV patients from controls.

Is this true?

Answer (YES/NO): NO